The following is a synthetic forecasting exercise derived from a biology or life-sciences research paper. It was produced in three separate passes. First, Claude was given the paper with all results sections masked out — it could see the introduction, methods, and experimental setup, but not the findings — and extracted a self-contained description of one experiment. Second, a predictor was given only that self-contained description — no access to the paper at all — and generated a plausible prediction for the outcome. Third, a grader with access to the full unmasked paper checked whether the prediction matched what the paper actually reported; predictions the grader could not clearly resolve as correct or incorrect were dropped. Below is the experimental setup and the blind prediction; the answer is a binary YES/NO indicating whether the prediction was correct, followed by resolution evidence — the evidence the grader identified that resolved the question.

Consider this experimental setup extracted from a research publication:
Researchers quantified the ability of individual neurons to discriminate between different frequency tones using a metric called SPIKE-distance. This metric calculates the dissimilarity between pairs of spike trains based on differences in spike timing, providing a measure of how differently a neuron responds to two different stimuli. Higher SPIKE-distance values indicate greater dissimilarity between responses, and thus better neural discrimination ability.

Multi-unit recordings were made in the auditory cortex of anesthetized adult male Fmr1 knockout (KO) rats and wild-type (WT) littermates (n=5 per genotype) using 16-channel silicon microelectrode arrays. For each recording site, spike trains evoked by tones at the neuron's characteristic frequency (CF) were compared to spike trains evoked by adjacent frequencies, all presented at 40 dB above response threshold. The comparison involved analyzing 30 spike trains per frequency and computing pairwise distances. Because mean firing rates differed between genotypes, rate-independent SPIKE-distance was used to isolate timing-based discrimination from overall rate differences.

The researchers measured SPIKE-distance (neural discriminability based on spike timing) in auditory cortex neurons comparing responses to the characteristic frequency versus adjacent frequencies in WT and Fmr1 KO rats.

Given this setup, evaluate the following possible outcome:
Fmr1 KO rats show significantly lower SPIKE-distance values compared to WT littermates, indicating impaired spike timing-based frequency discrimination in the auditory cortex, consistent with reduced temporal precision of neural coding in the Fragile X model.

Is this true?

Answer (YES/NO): YES